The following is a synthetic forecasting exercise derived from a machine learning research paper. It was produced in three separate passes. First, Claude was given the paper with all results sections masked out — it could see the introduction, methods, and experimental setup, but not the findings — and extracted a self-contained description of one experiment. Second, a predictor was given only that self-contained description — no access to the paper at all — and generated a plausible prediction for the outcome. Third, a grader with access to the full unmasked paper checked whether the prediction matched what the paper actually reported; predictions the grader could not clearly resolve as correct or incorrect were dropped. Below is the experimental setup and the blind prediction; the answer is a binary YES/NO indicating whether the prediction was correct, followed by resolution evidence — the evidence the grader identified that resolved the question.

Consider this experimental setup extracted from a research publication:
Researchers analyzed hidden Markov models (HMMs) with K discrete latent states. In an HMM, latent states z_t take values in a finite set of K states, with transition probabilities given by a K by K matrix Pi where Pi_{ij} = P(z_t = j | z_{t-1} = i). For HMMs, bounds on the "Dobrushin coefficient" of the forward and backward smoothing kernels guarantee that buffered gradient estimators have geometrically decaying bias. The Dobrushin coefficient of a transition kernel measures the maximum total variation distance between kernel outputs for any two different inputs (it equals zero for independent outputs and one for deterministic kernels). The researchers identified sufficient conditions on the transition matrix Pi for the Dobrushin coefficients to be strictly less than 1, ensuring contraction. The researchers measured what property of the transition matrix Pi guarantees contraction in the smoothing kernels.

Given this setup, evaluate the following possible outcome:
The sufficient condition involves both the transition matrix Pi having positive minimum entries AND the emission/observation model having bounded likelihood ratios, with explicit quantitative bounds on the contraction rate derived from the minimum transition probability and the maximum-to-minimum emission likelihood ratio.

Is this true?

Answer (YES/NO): NO